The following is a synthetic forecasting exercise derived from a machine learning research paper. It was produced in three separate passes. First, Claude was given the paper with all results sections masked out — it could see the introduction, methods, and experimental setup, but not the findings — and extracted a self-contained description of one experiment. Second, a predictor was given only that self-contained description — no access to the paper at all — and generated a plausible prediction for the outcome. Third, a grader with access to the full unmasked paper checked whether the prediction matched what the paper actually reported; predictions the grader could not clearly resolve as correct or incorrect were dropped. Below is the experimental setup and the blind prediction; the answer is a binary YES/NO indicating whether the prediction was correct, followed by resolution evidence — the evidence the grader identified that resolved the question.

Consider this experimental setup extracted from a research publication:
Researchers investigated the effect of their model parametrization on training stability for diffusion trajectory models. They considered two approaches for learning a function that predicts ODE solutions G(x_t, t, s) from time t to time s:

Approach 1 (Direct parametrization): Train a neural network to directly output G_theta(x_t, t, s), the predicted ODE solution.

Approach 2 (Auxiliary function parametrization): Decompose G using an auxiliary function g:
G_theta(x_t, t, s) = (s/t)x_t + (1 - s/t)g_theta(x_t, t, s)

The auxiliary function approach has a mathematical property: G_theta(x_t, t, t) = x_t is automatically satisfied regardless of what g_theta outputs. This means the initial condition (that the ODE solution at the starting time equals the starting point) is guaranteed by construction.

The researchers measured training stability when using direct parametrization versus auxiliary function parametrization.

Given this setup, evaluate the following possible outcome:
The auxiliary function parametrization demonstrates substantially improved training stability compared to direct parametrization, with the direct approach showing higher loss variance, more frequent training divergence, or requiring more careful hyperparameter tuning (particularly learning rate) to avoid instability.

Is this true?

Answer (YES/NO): YES